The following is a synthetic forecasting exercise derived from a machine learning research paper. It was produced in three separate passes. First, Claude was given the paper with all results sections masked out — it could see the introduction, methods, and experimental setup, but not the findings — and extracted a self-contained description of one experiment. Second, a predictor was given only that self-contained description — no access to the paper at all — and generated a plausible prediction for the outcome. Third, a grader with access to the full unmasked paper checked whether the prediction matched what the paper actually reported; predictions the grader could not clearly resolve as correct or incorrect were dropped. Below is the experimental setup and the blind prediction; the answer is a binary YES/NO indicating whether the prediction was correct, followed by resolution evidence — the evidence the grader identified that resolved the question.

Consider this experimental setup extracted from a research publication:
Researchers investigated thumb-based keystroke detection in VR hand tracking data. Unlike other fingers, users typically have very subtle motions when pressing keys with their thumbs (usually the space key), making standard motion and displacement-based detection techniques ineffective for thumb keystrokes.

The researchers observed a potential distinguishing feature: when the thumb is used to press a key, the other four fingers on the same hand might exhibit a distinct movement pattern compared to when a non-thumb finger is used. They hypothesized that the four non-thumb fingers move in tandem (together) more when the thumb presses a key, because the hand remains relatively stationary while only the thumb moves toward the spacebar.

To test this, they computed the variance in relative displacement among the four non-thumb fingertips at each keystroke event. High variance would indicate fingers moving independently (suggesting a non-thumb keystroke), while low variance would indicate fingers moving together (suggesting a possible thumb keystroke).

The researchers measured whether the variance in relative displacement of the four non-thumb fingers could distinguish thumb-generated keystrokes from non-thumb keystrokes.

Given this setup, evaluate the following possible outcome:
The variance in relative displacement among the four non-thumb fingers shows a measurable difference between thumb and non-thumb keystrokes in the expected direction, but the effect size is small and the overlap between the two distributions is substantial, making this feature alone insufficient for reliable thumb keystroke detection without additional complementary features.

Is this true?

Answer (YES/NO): YES